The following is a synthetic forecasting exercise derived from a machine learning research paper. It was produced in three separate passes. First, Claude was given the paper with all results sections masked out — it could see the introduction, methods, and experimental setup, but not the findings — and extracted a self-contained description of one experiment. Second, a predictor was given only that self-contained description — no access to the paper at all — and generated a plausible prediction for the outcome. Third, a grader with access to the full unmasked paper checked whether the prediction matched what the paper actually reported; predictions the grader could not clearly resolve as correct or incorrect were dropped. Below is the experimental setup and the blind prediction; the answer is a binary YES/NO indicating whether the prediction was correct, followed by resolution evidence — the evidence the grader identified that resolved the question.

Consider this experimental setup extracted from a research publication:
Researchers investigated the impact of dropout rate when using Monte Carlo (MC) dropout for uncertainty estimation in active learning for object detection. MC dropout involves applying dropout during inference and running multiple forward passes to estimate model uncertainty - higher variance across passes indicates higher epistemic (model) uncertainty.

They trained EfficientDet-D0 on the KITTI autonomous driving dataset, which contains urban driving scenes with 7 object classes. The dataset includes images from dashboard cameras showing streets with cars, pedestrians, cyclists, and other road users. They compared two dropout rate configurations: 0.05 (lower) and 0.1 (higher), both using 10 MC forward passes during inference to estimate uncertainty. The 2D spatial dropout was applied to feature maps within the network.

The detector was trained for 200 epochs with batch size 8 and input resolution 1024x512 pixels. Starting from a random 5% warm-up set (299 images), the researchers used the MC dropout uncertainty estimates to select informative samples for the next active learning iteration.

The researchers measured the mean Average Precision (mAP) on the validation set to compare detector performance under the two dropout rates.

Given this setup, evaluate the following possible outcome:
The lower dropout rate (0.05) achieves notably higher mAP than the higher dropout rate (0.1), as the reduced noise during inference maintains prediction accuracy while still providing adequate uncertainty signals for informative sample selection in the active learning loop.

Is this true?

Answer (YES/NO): YES